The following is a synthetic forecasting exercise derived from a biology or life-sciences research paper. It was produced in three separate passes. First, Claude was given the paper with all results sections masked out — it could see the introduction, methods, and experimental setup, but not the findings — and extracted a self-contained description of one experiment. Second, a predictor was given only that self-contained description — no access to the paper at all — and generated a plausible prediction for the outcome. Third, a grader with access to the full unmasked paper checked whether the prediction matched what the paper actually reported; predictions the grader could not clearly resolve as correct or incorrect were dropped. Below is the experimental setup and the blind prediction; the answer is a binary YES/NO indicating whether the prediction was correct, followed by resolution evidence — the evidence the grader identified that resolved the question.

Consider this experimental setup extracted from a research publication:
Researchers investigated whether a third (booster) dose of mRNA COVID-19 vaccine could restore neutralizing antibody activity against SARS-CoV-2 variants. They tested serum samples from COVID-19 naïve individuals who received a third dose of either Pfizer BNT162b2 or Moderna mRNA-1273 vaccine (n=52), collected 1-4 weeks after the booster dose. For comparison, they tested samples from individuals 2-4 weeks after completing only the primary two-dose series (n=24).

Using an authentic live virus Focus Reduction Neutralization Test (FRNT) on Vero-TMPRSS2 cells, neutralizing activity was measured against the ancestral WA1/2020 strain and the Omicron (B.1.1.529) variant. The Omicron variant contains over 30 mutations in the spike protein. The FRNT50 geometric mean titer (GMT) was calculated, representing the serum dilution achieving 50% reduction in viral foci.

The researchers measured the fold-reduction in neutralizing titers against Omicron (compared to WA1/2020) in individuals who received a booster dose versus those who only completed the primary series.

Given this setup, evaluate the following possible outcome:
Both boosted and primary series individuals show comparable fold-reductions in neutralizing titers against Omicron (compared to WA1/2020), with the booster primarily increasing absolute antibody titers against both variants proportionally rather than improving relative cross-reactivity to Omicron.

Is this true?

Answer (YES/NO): NO